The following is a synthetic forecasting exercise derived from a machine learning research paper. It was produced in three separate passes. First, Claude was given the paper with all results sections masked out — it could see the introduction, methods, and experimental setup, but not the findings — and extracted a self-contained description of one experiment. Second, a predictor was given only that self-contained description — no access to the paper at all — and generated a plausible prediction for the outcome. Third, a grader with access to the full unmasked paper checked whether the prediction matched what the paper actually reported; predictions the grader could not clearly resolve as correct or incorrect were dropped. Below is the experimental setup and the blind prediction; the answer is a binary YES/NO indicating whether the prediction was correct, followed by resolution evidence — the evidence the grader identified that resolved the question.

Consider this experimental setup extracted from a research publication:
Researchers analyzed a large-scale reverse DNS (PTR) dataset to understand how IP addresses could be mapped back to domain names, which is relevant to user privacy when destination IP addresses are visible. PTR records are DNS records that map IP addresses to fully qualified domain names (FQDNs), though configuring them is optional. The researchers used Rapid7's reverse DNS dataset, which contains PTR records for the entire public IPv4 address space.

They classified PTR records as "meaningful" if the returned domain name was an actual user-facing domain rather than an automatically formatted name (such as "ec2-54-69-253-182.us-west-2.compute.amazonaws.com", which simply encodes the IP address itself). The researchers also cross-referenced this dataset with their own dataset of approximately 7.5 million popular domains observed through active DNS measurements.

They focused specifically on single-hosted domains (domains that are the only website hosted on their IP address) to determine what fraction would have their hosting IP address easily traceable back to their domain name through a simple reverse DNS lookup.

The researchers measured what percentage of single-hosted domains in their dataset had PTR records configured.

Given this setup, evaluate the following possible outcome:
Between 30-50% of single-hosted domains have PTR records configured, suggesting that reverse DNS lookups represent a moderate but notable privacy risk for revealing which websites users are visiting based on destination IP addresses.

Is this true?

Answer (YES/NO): NO